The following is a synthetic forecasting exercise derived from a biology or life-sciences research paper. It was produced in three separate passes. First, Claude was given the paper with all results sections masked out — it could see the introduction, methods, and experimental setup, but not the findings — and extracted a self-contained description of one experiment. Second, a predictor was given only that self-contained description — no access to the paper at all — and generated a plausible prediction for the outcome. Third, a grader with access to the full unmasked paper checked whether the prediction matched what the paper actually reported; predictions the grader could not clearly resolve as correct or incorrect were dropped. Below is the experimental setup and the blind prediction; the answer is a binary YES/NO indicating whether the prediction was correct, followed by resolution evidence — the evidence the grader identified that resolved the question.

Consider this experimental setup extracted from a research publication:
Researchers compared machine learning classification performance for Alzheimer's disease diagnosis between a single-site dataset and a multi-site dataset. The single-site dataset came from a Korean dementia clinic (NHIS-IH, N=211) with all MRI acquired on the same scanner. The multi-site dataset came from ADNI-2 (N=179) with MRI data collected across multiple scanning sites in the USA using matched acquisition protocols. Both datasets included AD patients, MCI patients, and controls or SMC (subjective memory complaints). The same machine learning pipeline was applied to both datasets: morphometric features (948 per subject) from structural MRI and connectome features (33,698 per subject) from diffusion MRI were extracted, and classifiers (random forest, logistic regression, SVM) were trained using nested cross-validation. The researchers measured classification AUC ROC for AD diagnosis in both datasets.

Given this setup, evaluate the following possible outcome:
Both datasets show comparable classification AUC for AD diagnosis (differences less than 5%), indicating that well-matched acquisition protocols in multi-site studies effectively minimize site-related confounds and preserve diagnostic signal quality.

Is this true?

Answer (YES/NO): NO